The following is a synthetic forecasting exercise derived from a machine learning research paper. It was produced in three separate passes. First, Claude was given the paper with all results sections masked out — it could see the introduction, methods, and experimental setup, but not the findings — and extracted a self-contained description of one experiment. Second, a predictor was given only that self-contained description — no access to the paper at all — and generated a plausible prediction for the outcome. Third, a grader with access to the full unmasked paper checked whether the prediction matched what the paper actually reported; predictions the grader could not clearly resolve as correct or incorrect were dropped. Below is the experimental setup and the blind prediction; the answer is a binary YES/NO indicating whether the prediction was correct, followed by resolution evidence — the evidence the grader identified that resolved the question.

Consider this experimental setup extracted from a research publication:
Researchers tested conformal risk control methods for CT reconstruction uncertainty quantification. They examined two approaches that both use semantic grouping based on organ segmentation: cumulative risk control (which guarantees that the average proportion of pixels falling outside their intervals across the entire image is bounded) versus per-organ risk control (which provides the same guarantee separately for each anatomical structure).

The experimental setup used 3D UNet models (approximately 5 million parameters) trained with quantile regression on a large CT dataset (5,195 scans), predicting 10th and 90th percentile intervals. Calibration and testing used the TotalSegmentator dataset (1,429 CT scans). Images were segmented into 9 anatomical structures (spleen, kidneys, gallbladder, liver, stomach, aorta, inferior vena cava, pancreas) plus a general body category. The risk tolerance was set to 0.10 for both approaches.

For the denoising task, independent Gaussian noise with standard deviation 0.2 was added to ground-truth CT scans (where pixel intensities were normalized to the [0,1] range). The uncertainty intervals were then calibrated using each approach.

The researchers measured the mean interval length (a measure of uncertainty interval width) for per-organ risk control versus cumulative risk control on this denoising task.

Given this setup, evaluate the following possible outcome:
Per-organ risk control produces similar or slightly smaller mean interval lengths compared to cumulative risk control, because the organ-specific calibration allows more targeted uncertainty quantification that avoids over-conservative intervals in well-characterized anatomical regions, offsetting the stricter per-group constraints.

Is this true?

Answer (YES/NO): NO